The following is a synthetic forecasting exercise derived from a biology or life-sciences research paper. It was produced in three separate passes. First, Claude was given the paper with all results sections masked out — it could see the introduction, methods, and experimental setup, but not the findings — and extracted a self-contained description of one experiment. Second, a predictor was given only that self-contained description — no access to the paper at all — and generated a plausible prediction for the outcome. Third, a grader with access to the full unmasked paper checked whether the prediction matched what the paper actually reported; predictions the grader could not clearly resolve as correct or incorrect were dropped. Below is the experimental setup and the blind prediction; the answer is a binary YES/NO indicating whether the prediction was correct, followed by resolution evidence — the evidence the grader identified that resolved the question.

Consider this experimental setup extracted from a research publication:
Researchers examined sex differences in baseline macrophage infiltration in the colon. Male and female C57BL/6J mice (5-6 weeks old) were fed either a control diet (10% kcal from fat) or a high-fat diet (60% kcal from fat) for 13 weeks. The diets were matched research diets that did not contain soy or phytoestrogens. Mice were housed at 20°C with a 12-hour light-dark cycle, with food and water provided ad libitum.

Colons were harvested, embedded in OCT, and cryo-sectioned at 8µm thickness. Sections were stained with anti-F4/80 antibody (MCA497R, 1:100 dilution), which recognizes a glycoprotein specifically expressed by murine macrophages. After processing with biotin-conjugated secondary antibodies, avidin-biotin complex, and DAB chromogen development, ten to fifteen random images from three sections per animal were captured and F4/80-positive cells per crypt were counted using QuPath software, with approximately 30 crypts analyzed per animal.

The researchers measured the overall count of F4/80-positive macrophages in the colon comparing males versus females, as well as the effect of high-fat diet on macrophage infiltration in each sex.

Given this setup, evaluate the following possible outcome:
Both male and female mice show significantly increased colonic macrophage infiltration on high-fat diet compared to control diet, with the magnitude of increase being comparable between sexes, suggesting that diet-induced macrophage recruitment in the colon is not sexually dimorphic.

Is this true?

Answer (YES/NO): NO